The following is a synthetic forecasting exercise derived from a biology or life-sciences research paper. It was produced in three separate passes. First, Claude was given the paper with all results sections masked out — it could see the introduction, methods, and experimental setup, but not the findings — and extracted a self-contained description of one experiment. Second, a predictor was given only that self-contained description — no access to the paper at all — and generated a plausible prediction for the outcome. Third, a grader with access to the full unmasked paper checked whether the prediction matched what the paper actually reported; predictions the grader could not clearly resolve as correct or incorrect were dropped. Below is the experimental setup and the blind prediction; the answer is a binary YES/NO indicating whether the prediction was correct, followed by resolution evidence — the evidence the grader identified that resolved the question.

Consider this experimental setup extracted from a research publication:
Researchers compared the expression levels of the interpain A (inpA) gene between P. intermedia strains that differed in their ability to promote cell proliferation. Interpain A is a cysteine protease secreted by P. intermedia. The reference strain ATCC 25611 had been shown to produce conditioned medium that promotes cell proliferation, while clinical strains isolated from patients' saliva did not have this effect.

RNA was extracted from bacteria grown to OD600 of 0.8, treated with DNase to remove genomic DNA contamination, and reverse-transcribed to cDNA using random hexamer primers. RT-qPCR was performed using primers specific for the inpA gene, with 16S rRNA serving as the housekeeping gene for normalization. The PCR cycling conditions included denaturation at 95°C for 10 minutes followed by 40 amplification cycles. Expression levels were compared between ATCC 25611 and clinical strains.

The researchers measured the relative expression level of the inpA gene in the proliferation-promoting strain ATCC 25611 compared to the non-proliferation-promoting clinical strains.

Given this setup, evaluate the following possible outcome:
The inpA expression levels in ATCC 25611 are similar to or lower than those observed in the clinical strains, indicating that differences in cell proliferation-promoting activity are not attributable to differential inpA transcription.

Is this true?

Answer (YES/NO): NO